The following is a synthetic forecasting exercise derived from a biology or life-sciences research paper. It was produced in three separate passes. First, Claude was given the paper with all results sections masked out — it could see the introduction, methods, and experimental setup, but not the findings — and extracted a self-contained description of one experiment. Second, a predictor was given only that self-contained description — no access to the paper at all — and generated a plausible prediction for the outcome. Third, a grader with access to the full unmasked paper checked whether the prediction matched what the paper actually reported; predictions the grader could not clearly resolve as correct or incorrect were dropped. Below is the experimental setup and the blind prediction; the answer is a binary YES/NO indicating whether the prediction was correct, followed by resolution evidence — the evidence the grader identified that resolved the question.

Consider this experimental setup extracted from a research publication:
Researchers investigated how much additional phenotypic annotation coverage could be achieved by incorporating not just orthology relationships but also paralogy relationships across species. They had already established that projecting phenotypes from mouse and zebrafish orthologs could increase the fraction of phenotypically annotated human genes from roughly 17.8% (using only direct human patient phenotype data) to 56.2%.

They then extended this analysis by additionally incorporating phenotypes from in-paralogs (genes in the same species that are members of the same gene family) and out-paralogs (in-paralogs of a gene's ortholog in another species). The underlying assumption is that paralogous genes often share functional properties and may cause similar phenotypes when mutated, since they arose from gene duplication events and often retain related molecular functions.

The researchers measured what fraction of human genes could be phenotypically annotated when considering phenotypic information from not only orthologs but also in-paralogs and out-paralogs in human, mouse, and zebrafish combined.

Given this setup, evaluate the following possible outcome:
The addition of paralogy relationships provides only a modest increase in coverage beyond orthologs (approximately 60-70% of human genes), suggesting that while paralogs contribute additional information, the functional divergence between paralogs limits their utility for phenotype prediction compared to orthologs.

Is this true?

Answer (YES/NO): NO